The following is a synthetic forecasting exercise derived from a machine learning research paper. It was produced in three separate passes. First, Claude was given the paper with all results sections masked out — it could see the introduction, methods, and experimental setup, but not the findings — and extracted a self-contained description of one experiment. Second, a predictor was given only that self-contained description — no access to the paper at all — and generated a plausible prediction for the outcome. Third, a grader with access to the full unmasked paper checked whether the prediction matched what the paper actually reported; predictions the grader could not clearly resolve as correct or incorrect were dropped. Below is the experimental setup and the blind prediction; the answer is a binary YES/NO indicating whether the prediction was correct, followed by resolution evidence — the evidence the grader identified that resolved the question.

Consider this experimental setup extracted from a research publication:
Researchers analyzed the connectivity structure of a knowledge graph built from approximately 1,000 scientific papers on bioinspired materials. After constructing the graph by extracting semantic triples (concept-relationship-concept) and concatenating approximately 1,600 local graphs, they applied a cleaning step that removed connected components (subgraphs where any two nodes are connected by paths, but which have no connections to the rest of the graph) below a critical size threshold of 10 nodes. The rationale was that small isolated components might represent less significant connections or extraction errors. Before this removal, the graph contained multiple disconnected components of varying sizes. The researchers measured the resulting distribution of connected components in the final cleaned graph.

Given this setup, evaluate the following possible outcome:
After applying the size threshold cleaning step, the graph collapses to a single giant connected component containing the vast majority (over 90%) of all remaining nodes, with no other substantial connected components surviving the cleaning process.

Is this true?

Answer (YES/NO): YES